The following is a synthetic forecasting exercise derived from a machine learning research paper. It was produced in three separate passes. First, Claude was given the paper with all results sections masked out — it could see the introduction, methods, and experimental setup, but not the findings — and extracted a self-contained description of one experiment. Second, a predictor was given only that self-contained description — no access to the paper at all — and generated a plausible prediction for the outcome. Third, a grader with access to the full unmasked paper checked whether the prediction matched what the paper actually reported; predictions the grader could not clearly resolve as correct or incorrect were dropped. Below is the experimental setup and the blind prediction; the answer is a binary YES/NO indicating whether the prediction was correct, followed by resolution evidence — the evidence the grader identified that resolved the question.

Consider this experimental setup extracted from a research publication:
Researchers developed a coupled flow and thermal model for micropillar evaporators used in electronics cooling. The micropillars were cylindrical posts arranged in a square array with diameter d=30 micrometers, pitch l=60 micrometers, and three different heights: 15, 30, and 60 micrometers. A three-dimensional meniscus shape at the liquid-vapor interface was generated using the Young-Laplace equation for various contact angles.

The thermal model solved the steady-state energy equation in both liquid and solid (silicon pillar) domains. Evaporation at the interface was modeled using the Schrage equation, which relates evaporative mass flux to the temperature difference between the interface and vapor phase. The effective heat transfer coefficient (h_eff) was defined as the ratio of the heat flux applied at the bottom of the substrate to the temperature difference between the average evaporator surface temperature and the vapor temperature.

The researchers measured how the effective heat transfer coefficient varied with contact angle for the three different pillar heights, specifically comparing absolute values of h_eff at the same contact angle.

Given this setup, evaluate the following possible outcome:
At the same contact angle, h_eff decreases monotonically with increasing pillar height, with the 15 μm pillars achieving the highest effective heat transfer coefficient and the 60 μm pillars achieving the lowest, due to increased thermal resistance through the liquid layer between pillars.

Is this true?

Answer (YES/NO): YES